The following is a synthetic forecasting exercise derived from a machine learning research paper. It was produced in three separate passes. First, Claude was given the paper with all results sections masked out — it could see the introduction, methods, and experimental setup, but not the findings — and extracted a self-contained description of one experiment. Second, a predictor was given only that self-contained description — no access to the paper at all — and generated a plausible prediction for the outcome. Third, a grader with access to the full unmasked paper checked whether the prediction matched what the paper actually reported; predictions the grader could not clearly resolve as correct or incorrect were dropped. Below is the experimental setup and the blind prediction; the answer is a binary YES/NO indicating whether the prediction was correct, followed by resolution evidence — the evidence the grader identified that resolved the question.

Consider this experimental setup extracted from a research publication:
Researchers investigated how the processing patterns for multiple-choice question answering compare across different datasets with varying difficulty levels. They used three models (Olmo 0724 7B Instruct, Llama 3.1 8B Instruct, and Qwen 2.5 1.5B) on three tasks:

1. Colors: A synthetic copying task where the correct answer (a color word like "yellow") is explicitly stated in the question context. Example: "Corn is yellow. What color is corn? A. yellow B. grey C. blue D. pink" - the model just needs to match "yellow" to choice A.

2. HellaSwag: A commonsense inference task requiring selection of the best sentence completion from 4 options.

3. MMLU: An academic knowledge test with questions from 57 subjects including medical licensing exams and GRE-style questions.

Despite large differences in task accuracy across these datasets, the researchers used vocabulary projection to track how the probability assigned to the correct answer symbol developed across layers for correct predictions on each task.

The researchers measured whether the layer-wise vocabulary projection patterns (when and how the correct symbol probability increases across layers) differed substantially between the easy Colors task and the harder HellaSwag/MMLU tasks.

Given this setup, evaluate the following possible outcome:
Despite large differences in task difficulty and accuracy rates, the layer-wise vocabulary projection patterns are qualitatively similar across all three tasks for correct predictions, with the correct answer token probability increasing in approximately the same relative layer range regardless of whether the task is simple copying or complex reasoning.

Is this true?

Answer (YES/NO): YES